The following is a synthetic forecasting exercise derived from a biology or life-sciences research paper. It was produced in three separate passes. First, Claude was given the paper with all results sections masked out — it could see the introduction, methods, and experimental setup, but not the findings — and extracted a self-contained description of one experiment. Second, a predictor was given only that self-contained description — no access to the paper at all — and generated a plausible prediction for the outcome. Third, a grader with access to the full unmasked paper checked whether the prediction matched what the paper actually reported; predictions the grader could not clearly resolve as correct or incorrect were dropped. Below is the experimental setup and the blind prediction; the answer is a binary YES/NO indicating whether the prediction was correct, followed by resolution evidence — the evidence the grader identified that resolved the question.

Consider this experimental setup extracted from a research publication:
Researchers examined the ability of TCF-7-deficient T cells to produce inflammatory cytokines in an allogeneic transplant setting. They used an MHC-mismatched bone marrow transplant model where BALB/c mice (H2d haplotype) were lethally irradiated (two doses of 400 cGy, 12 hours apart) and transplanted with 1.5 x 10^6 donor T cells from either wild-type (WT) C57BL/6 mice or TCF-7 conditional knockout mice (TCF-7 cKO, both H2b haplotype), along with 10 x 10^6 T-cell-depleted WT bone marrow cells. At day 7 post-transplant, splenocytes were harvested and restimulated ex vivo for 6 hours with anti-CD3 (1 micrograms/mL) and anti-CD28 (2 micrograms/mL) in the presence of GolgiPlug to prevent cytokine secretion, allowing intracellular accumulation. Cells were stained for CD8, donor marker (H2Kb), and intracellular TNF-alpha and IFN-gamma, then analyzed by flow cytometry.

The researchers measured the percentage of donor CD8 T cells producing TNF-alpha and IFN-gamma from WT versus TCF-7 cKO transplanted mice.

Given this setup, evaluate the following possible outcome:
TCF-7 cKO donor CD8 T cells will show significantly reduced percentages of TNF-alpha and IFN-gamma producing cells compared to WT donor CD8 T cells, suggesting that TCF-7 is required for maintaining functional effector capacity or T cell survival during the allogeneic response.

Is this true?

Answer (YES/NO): NO